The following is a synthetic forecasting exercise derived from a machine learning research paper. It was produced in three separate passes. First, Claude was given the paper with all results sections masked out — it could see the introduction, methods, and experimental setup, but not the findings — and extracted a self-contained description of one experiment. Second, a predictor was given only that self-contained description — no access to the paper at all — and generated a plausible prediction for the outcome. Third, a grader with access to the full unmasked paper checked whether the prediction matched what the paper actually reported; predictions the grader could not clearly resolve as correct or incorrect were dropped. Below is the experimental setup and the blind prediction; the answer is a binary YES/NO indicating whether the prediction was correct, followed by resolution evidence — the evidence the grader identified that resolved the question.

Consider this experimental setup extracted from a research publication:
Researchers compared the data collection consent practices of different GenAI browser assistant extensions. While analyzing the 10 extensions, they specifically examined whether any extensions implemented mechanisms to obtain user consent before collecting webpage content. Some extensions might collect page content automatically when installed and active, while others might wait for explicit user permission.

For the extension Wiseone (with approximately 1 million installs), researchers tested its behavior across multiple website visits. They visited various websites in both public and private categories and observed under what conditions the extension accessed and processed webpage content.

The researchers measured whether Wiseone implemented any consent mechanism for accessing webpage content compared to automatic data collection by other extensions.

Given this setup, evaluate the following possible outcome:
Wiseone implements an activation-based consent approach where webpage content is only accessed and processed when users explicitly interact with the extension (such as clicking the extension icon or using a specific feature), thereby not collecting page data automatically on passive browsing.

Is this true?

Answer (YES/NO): YES